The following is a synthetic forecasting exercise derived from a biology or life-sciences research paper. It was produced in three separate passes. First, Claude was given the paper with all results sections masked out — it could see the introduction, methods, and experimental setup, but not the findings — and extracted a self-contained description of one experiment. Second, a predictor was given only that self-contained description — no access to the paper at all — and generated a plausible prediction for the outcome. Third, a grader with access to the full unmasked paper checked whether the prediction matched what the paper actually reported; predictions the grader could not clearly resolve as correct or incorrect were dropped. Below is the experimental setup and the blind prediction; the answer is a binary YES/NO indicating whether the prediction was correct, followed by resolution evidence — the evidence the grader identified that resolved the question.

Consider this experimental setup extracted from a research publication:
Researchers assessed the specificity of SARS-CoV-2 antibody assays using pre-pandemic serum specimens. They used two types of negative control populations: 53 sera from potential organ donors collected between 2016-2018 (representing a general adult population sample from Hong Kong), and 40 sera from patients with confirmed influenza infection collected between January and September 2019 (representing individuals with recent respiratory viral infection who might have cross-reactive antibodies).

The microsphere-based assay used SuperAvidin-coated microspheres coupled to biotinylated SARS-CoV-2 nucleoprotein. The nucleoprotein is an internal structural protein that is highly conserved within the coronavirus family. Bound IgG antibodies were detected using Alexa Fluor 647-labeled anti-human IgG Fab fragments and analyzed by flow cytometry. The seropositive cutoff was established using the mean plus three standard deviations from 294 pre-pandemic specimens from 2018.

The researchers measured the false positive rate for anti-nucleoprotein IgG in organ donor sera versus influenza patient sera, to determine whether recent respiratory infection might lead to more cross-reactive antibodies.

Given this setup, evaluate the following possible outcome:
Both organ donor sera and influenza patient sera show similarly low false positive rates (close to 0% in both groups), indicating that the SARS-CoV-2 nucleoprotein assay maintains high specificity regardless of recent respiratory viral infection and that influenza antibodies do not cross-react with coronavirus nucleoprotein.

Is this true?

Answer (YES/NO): YES